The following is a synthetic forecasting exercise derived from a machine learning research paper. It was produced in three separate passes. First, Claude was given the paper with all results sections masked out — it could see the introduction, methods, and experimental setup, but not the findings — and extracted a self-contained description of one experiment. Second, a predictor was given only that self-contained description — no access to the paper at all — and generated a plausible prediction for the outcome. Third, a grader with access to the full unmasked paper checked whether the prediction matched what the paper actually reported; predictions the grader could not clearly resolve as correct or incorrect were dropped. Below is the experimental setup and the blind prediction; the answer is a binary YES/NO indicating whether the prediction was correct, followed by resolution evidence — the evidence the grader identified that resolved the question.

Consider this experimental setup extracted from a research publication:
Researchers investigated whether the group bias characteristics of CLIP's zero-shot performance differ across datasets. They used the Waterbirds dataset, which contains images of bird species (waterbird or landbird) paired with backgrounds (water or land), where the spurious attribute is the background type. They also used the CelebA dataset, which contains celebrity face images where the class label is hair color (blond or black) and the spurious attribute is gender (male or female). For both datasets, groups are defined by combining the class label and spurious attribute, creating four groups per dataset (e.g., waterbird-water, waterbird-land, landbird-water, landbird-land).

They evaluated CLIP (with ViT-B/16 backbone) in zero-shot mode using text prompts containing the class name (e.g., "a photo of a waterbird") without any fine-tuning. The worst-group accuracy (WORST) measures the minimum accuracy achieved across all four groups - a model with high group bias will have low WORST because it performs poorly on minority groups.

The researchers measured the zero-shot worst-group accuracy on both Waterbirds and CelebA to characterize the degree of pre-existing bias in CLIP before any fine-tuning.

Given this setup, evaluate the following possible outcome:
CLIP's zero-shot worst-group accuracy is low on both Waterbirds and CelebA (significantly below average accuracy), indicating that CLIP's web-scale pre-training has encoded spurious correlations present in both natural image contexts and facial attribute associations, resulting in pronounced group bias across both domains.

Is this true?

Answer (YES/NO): NO